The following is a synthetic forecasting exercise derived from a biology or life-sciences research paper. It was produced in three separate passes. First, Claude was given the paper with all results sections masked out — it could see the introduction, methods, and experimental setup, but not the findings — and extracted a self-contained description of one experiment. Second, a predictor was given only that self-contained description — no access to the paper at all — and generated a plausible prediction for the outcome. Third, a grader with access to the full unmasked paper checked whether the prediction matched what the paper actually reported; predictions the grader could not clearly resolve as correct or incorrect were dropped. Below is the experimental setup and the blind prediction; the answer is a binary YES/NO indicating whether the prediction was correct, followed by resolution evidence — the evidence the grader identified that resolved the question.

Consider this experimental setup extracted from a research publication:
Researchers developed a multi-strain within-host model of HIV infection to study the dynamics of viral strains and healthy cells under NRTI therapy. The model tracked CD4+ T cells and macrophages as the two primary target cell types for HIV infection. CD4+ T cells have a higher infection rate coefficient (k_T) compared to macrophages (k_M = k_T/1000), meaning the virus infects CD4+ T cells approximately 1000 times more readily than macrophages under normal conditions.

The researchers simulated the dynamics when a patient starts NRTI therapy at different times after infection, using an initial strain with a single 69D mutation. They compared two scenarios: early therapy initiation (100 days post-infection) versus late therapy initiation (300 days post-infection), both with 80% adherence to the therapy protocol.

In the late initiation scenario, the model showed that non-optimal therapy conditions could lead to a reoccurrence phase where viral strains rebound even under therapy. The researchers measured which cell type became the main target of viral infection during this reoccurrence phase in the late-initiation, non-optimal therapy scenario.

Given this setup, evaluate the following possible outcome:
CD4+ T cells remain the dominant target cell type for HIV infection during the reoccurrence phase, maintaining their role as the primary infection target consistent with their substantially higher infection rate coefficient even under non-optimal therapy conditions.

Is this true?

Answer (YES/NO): NO